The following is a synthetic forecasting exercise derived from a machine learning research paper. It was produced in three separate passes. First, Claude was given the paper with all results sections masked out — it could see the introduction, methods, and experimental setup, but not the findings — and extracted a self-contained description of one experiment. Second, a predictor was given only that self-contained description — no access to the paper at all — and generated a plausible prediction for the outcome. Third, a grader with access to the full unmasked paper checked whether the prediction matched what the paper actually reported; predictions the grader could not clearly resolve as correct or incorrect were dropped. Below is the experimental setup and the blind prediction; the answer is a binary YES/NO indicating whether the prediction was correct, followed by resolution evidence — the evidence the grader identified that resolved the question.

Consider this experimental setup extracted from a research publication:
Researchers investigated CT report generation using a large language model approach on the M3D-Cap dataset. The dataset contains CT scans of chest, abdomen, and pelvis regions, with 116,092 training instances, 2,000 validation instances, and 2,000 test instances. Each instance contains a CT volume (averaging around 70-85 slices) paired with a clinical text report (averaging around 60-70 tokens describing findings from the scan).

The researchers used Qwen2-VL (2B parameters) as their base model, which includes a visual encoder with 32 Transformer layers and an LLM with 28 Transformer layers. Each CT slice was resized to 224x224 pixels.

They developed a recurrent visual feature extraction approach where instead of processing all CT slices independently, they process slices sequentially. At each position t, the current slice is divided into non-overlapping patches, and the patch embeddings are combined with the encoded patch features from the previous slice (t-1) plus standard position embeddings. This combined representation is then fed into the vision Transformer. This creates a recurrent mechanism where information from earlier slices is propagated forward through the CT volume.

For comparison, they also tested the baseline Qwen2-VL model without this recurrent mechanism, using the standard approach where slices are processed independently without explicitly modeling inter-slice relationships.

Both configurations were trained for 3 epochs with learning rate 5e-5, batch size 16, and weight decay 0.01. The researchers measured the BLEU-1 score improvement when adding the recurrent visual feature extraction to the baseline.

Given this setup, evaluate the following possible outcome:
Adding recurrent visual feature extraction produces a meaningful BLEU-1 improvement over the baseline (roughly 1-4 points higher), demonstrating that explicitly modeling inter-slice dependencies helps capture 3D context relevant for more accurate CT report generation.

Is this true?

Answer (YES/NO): YES